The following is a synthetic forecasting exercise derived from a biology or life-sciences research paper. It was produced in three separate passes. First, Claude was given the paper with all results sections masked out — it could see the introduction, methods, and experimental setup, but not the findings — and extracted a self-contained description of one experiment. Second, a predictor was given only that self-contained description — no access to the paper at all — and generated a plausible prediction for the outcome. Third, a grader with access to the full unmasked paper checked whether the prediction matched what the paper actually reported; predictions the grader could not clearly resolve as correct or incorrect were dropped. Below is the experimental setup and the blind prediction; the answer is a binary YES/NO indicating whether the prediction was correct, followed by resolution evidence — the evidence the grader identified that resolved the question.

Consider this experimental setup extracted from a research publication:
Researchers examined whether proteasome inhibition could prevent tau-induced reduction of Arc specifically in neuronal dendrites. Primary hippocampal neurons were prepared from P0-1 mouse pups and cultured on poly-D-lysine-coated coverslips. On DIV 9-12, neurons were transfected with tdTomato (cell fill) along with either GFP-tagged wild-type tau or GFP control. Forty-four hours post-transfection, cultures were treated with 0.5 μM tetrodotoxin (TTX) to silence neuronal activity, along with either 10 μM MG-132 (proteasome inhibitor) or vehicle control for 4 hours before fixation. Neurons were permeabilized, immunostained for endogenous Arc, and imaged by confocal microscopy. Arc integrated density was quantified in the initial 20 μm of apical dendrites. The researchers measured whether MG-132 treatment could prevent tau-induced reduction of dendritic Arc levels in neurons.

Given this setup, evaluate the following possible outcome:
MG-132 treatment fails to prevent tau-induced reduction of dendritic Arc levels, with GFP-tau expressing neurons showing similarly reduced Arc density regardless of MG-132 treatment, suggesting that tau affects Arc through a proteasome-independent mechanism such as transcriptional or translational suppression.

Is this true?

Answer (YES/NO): NO